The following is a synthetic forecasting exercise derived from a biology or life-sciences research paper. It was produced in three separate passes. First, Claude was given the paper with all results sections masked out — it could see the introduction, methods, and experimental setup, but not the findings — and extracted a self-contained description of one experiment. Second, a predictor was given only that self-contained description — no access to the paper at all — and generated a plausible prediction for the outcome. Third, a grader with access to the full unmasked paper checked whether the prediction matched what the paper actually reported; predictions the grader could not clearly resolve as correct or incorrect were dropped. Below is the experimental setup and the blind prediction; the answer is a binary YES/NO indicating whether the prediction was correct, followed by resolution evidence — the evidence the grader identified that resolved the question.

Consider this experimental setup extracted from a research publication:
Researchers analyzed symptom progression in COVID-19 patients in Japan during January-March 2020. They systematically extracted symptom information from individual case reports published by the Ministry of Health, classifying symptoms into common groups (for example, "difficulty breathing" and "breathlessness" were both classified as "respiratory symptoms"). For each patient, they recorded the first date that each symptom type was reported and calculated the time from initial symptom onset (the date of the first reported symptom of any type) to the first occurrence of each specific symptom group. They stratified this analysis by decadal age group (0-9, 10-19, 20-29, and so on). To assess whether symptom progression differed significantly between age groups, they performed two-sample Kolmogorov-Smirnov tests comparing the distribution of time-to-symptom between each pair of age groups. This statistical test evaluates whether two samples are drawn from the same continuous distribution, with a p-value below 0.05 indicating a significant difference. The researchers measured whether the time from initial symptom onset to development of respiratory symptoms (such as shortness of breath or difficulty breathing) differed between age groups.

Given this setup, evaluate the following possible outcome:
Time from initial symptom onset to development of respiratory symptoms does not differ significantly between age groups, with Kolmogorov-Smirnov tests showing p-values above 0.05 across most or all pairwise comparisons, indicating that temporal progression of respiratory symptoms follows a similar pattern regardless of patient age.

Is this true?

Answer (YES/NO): NO